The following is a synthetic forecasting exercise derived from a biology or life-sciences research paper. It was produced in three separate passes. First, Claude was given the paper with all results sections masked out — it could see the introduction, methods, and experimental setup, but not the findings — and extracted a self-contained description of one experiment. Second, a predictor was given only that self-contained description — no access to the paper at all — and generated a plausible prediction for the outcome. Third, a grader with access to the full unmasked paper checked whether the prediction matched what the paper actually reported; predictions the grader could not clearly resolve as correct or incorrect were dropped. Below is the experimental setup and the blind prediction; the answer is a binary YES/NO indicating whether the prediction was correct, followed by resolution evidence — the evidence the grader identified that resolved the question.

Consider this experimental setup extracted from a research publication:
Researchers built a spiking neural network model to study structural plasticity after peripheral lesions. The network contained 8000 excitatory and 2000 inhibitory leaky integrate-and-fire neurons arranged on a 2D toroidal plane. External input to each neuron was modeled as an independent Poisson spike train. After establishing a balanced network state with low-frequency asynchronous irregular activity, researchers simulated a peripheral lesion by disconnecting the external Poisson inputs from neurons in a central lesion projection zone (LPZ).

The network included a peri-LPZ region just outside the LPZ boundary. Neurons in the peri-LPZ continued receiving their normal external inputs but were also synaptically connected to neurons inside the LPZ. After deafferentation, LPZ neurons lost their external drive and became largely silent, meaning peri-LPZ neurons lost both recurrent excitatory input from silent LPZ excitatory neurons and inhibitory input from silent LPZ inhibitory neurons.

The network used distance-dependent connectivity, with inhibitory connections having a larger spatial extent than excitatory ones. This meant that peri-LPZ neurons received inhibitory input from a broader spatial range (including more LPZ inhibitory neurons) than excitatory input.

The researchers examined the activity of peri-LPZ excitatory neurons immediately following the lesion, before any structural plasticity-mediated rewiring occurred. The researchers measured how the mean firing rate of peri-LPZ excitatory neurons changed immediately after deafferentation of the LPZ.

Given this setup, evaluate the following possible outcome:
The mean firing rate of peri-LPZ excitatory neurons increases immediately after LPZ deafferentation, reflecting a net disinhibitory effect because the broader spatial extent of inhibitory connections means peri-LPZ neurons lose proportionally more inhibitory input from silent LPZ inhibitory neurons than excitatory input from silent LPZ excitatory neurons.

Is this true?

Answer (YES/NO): YES